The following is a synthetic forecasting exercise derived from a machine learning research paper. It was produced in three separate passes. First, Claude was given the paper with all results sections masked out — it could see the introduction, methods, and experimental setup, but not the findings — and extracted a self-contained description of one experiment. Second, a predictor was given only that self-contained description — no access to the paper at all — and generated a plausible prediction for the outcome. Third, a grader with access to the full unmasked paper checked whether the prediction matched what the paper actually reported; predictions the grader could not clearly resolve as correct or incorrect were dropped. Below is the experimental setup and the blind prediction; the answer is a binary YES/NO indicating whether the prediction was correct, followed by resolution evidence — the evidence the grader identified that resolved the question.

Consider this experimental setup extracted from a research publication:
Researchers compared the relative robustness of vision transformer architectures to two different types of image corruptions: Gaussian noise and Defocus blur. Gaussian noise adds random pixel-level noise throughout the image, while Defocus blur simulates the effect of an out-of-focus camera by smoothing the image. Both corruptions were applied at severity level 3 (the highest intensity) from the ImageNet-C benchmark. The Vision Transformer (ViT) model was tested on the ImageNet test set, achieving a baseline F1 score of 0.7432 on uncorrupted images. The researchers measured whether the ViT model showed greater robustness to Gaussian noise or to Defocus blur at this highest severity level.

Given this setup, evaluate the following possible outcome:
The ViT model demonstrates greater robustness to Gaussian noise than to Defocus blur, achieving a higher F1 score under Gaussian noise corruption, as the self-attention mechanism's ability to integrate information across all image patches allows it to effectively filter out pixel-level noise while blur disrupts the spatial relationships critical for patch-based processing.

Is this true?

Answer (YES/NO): NO